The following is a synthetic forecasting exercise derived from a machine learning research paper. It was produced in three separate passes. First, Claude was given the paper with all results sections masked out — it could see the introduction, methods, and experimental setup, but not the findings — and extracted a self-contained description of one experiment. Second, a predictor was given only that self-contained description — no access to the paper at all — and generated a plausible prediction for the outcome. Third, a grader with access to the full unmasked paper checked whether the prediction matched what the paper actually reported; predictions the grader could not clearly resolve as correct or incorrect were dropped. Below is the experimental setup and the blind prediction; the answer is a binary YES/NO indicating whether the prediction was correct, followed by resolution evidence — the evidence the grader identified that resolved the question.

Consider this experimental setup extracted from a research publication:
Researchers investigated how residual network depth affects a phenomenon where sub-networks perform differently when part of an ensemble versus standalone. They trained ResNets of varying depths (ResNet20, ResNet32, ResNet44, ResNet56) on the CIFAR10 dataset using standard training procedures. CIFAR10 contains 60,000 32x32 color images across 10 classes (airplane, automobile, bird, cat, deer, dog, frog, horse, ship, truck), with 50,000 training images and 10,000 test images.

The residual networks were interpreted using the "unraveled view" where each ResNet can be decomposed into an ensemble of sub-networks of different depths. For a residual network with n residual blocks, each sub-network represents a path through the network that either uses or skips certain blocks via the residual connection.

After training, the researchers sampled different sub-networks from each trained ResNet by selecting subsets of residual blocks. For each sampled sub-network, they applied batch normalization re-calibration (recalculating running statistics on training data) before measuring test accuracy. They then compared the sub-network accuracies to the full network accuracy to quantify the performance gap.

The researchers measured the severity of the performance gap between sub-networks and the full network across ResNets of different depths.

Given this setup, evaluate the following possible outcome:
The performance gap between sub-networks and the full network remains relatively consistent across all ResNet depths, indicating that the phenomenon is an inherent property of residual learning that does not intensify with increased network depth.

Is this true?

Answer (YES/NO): NO